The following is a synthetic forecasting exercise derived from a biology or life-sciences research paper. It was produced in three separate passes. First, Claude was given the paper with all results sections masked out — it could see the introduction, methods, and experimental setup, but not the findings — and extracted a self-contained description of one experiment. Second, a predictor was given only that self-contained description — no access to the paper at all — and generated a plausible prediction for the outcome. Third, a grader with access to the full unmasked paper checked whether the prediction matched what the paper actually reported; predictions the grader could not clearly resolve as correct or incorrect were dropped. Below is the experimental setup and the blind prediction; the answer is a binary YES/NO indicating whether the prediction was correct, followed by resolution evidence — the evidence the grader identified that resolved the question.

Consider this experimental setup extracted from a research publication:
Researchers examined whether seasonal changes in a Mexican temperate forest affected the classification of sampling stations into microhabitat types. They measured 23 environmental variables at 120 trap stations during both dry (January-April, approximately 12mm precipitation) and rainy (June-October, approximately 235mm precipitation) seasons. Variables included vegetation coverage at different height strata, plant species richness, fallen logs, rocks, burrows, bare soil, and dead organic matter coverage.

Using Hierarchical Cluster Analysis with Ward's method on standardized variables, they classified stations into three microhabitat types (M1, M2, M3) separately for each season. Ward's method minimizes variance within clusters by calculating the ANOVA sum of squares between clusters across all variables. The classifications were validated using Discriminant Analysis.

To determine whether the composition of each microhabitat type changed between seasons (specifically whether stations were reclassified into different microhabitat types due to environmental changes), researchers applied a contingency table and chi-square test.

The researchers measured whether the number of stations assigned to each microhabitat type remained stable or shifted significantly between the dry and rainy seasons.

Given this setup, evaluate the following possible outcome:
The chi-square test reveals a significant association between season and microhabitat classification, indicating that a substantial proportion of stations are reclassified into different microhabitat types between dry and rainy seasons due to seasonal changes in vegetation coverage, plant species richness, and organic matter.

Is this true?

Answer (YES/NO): YES